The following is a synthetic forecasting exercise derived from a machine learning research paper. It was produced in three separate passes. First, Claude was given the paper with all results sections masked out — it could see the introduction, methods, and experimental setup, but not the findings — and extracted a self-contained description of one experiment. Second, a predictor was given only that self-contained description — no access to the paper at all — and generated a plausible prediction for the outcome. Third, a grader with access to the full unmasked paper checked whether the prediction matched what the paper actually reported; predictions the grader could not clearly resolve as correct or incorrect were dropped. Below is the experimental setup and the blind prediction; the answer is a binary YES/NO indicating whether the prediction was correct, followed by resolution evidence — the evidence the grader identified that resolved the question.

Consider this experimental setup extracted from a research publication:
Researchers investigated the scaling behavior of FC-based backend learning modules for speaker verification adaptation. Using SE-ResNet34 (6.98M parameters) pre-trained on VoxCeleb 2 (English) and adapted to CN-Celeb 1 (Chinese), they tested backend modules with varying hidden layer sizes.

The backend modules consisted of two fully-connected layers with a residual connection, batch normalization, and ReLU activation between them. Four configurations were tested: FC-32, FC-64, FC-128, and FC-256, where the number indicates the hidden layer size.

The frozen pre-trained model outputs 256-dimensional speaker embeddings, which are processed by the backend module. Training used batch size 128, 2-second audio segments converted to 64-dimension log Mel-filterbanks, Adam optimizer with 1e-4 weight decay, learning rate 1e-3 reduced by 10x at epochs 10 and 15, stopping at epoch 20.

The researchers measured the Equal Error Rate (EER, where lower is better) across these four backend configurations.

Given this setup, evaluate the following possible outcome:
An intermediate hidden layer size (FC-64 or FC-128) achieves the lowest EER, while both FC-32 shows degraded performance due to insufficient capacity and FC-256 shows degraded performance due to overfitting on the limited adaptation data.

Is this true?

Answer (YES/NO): NO